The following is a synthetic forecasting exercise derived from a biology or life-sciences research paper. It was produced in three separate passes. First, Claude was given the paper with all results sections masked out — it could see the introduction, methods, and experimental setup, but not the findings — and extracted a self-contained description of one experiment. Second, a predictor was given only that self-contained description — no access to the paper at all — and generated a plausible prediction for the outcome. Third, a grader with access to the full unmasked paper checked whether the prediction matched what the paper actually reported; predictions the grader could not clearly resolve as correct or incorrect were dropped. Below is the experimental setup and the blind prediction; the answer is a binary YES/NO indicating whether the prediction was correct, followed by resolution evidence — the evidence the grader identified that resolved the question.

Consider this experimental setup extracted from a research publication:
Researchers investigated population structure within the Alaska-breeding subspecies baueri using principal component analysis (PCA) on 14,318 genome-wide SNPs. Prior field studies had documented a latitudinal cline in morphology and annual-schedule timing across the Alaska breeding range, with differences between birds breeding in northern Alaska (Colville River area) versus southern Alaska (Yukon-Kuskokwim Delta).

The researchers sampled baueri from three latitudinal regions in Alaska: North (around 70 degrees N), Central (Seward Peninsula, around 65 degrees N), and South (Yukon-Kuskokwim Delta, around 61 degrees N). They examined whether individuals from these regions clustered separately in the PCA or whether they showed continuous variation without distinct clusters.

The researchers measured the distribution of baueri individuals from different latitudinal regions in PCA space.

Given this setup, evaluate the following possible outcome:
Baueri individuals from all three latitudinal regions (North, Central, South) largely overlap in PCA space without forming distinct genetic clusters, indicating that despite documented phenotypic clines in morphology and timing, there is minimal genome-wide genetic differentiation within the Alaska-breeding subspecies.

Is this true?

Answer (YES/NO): NO